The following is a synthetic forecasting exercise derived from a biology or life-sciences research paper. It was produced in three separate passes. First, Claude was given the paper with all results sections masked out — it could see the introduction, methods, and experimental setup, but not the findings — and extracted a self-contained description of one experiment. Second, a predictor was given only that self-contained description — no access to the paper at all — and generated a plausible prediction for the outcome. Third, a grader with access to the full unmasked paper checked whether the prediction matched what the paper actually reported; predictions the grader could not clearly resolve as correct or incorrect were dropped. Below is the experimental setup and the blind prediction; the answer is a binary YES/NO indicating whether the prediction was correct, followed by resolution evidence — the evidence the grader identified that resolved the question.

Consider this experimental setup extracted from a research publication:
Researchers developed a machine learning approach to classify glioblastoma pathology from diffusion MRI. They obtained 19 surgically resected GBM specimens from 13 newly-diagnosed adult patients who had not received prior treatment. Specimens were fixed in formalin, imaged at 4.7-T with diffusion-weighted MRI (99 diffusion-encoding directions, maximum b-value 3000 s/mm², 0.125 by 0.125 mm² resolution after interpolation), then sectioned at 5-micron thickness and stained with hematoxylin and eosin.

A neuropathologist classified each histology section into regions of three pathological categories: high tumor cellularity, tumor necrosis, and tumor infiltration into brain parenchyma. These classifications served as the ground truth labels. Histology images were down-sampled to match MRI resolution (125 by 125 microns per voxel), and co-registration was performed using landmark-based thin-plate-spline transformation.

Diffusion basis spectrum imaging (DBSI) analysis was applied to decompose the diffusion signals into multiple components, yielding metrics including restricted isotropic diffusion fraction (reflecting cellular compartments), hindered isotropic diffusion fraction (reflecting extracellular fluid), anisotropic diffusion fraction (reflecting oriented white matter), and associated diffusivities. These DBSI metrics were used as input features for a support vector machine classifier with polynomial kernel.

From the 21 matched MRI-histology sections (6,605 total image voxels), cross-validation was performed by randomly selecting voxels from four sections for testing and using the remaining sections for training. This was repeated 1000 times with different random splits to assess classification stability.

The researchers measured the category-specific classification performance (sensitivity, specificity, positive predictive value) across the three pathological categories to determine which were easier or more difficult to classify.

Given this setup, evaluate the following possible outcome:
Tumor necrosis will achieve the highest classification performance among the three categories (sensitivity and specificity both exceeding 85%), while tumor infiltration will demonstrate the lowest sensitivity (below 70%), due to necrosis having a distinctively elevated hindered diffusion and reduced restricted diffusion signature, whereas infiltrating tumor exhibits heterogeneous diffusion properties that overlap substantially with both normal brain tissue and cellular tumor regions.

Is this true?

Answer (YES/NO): NO